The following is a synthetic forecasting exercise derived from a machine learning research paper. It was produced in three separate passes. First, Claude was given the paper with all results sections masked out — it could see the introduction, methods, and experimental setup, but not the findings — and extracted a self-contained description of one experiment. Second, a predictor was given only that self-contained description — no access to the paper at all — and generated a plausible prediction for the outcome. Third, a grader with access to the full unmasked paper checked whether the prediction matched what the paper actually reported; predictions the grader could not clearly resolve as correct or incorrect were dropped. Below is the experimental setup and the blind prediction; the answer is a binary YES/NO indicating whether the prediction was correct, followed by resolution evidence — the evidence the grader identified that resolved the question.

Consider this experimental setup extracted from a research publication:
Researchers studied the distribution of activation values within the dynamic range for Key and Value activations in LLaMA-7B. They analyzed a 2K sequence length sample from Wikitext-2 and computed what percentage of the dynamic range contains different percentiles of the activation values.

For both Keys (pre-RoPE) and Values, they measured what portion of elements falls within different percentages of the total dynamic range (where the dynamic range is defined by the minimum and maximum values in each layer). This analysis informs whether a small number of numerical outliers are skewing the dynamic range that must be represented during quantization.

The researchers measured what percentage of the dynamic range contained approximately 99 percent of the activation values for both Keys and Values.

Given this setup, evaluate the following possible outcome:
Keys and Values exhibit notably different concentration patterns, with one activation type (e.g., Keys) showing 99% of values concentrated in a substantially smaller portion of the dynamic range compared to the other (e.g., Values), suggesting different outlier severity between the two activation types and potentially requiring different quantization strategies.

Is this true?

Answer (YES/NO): NO